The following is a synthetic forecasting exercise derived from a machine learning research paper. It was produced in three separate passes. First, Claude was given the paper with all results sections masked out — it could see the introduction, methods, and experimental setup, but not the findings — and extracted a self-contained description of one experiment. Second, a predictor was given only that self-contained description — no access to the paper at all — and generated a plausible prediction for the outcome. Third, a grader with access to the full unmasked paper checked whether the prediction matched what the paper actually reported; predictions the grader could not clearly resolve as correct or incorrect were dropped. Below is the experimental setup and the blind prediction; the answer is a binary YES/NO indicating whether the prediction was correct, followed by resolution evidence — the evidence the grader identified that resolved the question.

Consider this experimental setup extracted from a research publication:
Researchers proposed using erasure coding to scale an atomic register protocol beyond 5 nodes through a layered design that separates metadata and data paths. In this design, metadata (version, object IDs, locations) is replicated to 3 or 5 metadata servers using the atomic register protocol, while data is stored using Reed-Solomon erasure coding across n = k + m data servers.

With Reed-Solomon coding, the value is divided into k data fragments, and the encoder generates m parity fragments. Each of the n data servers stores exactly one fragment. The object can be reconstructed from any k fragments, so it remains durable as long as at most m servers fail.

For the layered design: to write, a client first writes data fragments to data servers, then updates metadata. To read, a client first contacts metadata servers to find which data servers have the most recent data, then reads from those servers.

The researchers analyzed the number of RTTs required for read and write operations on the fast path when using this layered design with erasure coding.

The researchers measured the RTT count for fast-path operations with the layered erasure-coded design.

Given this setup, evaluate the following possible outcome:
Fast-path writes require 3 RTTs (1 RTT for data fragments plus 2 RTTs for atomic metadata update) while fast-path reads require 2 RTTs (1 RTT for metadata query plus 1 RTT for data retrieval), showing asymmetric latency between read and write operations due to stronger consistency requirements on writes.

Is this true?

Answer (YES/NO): NO